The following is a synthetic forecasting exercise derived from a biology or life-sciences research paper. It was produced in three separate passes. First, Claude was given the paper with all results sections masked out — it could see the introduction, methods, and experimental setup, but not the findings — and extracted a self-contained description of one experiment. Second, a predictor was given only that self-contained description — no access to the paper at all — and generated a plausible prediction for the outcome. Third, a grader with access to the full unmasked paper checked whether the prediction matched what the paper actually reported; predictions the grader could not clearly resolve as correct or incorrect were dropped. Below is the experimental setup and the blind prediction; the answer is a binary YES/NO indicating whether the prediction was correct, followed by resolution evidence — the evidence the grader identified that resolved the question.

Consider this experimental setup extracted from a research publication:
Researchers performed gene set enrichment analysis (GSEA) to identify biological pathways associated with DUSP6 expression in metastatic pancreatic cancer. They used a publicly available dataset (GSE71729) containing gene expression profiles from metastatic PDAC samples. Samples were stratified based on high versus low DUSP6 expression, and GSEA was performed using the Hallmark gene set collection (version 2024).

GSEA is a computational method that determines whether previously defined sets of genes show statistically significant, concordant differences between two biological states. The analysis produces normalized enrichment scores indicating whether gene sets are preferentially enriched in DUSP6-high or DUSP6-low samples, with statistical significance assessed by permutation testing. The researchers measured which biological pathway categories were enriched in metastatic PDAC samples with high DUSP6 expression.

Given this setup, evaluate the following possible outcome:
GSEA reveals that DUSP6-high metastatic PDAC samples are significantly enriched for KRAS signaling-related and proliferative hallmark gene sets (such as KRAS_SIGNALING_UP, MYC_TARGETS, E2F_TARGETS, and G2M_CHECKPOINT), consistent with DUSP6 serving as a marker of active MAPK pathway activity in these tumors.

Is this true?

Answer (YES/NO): NO